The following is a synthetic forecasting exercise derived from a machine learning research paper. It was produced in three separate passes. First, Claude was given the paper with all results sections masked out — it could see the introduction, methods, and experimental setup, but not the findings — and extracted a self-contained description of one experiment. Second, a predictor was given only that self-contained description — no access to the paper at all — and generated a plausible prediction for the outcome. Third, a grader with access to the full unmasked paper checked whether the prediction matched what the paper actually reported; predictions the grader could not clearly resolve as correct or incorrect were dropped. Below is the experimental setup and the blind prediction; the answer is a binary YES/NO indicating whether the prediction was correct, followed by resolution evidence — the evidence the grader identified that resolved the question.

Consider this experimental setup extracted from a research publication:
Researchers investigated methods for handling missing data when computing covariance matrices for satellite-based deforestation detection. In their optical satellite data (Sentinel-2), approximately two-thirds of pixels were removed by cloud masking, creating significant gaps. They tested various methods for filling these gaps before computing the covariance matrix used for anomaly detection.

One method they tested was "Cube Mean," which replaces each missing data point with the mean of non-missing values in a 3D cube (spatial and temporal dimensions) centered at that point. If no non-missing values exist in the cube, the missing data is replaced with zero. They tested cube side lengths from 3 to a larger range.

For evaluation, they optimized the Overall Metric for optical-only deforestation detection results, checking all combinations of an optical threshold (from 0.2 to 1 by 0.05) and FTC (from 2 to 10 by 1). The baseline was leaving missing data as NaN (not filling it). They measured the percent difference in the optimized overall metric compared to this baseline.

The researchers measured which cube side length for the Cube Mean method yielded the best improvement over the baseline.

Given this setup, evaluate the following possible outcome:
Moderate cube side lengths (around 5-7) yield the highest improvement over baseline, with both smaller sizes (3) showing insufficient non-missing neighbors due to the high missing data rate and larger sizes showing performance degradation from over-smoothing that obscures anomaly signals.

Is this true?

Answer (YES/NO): YES